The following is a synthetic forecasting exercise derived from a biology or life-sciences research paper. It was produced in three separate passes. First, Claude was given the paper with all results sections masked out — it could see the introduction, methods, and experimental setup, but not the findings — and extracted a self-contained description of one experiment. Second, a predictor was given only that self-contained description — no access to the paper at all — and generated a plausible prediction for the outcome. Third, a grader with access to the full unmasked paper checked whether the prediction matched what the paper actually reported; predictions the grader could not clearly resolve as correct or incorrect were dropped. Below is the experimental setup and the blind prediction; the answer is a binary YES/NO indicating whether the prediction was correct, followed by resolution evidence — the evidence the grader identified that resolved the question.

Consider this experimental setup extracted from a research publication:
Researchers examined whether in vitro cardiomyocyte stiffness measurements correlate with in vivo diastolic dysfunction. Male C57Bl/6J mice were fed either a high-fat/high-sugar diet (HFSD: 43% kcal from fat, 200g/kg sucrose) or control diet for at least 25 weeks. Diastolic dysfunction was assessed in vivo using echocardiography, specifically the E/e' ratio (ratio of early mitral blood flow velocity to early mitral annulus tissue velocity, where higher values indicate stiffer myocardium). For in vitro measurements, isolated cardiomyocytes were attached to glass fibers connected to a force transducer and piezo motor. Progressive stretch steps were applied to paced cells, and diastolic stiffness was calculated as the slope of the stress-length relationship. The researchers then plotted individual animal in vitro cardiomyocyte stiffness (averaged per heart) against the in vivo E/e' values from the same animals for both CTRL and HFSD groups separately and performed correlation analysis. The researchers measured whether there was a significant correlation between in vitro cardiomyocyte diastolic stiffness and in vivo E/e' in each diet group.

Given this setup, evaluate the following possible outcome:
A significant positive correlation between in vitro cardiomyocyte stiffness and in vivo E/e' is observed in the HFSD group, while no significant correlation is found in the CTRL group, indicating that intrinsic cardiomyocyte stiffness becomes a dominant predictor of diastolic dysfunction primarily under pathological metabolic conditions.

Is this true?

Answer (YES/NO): YES